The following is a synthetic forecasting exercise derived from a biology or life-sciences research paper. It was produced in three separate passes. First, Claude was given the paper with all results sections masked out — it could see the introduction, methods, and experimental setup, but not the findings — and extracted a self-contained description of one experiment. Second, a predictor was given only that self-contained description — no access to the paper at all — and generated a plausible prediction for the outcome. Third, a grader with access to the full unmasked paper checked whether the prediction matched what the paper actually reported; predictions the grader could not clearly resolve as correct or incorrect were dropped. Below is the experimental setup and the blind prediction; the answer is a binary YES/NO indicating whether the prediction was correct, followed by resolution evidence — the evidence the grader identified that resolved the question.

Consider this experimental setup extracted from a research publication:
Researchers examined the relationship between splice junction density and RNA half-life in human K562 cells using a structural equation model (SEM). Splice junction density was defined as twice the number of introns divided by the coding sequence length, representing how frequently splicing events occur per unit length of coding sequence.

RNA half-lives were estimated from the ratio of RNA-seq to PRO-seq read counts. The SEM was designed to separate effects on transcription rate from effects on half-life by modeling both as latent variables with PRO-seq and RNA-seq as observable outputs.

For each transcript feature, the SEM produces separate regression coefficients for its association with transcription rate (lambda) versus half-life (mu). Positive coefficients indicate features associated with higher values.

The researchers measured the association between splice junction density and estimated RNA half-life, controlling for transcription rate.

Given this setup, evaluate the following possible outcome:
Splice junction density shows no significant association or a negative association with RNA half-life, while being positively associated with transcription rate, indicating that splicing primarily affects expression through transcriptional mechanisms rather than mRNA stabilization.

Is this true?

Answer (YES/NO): NO